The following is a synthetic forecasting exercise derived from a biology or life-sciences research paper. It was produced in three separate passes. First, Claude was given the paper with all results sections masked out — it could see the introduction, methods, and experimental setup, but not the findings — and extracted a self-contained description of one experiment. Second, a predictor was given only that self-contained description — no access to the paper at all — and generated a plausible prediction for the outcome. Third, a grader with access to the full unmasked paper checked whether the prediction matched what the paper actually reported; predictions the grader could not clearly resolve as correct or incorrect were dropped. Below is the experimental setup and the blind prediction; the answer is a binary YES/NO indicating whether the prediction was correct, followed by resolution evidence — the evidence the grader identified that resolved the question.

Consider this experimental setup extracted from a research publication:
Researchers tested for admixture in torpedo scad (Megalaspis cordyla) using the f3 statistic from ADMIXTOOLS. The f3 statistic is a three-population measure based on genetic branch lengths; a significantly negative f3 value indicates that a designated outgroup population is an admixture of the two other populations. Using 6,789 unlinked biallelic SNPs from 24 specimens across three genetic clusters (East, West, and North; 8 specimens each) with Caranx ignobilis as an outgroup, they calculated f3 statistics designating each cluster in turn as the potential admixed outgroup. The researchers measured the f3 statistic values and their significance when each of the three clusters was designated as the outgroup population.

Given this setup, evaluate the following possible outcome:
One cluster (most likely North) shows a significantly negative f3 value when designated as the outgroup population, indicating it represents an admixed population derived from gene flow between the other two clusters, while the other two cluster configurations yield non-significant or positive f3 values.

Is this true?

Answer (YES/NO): YES